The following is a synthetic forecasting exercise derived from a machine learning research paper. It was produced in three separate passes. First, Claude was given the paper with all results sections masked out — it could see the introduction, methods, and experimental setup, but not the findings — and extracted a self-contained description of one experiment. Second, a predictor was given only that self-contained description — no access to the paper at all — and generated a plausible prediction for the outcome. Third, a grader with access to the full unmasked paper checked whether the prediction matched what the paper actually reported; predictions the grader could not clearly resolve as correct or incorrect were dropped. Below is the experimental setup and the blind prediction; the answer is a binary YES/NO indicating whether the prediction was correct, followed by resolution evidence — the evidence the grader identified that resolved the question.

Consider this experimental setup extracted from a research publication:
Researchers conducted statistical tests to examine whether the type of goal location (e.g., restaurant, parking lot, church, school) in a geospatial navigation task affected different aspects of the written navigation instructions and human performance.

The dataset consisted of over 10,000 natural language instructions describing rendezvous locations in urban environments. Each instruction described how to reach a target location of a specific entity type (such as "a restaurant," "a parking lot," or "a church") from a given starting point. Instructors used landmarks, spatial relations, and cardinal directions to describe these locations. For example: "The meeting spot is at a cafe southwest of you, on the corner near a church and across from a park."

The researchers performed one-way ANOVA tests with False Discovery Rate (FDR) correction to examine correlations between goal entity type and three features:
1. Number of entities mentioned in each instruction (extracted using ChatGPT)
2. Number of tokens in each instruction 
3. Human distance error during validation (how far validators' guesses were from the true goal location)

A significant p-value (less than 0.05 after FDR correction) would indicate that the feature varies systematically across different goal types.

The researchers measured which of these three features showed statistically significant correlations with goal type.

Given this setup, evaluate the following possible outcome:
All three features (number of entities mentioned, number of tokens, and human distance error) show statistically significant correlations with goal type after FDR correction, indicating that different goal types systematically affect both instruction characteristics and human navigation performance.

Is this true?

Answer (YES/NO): NO